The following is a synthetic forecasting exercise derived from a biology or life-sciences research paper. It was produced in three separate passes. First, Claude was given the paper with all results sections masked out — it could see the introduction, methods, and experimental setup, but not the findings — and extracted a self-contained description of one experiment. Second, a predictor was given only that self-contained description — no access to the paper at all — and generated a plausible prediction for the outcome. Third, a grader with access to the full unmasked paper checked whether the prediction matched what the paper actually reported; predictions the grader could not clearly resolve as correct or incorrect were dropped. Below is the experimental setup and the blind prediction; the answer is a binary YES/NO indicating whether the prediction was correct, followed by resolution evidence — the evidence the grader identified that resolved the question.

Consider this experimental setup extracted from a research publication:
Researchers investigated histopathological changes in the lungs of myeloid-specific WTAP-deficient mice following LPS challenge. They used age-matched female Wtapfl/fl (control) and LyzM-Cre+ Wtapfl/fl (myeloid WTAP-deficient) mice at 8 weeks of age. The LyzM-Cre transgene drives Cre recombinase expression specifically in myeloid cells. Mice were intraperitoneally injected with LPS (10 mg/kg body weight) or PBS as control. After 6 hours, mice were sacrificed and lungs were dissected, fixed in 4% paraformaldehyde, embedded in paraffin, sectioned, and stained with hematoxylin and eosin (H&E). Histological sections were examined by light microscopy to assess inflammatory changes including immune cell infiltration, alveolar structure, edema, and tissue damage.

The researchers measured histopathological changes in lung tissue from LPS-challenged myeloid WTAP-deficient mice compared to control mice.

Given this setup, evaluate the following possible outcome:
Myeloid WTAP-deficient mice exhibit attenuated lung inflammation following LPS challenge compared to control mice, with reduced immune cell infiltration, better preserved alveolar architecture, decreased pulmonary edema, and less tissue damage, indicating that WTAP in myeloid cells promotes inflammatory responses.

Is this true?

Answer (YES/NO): YES